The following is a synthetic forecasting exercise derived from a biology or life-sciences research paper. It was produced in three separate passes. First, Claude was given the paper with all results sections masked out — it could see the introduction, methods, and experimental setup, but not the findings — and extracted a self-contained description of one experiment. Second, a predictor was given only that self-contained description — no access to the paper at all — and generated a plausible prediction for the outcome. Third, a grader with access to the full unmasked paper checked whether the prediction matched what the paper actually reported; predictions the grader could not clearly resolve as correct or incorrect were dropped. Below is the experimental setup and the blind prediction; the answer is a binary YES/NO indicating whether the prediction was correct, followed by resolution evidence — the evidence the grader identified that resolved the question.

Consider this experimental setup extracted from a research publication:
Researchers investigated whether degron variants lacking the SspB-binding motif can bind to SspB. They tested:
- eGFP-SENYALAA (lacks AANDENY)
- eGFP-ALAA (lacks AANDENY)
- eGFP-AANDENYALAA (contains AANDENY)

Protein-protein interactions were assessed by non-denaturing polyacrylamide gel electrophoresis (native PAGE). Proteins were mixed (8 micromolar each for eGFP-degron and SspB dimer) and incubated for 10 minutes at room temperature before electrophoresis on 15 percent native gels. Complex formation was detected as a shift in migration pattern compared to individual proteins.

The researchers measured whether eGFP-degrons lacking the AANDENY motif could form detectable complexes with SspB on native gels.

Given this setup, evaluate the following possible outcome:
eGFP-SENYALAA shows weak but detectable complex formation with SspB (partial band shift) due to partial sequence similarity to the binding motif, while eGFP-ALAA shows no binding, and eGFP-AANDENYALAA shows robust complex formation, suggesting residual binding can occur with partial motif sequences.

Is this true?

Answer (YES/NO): NO